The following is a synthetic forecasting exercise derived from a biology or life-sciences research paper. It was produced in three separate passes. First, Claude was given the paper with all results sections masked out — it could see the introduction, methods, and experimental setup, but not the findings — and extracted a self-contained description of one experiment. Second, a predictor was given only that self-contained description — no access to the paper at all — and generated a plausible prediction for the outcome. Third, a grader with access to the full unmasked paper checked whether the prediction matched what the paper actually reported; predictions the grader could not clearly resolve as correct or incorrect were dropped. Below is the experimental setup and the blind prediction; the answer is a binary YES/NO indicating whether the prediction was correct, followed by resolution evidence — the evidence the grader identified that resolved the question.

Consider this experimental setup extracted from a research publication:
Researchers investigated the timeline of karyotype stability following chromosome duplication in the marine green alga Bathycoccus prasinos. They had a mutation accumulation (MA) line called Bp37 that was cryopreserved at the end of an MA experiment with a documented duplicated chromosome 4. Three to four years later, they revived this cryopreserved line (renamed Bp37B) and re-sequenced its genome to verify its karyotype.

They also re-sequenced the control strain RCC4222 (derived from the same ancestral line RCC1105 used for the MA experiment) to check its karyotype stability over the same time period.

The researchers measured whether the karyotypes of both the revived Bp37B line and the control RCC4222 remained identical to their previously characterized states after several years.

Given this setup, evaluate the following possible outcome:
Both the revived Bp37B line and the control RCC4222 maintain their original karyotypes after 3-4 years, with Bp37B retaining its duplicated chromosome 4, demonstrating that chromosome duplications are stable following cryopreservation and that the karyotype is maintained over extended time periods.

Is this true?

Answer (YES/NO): NO